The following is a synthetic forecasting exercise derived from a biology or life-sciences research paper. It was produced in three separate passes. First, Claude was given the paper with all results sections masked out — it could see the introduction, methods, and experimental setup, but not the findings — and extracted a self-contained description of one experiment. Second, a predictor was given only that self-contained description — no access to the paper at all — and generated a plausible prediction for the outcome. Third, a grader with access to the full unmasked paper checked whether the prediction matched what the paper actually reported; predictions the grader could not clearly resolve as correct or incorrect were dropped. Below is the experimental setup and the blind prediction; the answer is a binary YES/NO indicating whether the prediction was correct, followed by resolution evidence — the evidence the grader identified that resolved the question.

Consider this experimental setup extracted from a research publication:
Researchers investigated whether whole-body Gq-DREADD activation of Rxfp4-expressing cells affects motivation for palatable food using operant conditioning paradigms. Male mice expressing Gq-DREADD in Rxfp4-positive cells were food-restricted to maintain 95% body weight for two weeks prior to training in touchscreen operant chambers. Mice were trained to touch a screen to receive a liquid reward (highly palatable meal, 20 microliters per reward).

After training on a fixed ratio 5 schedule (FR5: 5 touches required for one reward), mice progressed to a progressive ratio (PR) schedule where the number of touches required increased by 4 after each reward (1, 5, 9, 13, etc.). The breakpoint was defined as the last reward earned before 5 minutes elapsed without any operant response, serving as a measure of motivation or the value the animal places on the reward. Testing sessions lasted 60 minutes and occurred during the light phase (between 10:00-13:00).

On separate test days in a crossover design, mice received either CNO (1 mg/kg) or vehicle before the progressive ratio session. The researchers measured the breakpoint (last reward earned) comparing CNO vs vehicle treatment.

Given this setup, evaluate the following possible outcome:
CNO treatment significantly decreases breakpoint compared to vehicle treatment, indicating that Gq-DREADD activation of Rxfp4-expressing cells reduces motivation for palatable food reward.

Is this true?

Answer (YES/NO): YES